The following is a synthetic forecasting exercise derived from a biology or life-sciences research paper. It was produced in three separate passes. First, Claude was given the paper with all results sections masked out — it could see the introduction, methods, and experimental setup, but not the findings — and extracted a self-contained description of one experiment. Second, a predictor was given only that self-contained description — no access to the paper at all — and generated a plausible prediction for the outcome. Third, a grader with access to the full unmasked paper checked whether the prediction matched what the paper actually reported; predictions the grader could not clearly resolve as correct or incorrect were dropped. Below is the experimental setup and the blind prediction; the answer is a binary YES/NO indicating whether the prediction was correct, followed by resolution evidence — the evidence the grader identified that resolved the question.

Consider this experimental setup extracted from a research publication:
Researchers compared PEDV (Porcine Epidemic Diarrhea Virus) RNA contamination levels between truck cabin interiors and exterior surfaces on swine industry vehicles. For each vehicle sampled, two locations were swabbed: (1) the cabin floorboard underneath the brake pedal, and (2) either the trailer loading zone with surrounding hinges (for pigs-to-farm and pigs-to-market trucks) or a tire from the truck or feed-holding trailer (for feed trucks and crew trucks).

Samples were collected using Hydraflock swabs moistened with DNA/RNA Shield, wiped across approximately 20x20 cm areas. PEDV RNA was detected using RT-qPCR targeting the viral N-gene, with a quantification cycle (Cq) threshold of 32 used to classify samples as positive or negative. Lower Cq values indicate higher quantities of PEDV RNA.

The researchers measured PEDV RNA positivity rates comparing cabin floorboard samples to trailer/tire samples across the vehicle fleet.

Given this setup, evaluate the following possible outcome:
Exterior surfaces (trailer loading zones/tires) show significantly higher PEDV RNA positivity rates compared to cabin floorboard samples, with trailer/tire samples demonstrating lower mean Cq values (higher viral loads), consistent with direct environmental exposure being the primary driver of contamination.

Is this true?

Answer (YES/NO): NO